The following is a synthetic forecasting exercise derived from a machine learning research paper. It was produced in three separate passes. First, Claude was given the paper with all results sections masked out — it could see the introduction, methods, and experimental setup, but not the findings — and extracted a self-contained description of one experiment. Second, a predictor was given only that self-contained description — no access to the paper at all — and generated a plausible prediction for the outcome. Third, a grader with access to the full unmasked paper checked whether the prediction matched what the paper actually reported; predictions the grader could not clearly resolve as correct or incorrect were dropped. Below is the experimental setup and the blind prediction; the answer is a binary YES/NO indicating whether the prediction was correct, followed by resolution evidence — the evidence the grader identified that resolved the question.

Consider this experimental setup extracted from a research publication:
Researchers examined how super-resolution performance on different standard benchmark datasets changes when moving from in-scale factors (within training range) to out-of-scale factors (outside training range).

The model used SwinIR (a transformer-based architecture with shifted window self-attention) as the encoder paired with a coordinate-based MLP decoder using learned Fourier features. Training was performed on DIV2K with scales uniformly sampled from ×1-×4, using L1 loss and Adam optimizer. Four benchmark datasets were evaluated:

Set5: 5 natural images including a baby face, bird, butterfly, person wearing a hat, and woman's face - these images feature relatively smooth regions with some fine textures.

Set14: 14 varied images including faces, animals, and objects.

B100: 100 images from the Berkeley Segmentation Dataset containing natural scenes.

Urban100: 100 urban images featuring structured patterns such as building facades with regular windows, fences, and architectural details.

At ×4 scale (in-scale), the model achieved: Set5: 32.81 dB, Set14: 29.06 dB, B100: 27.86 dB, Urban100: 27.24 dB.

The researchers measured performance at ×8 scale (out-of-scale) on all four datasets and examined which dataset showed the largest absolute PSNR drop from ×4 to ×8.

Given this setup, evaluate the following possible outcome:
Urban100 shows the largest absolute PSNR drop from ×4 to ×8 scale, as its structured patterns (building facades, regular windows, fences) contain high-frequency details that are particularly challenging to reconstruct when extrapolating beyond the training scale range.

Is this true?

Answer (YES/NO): NO